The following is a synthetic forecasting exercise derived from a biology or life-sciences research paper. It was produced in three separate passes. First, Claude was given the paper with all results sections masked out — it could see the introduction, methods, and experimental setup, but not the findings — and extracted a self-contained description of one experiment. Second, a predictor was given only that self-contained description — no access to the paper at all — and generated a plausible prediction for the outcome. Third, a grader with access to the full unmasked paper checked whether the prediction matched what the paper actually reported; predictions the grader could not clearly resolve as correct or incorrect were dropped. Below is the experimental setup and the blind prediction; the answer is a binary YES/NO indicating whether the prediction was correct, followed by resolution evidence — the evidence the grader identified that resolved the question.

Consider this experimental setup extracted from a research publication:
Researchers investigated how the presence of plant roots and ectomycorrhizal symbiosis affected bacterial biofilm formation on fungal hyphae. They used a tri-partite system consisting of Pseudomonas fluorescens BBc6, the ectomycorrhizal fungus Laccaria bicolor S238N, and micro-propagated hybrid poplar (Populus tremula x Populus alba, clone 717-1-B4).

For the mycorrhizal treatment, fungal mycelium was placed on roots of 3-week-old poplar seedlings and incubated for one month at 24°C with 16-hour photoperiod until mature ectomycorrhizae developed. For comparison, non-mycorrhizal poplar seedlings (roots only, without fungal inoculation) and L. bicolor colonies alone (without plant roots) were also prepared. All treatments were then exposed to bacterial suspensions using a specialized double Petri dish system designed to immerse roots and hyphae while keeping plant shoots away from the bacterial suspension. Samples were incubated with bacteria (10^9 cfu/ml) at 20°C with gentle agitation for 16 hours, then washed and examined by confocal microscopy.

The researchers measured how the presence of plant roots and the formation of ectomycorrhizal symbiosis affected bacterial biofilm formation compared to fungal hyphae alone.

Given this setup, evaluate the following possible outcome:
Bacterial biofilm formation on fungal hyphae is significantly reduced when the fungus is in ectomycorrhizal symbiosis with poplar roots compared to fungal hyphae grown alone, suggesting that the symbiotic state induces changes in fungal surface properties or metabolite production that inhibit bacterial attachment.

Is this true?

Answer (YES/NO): NO